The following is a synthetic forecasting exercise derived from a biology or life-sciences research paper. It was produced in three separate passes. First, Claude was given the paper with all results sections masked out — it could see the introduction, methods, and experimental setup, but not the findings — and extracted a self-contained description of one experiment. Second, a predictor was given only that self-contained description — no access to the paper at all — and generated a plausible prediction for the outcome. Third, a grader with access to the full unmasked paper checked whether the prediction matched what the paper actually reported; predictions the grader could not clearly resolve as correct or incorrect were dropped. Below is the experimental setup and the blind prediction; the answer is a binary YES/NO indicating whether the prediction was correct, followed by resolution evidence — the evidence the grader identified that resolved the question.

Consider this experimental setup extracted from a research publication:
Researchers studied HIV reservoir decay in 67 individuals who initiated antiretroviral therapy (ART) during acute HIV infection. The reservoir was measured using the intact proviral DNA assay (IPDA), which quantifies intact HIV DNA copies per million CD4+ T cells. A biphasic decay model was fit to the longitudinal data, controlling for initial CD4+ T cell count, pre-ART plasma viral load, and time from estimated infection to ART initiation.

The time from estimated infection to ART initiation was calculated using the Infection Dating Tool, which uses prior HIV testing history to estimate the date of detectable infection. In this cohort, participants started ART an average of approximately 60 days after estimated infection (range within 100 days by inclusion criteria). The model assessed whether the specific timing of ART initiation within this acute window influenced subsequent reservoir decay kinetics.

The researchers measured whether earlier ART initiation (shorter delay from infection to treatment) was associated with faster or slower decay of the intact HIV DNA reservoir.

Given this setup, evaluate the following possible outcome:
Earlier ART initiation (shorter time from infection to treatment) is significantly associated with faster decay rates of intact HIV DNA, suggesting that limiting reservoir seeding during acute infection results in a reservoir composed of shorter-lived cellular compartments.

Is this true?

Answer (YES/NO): YES